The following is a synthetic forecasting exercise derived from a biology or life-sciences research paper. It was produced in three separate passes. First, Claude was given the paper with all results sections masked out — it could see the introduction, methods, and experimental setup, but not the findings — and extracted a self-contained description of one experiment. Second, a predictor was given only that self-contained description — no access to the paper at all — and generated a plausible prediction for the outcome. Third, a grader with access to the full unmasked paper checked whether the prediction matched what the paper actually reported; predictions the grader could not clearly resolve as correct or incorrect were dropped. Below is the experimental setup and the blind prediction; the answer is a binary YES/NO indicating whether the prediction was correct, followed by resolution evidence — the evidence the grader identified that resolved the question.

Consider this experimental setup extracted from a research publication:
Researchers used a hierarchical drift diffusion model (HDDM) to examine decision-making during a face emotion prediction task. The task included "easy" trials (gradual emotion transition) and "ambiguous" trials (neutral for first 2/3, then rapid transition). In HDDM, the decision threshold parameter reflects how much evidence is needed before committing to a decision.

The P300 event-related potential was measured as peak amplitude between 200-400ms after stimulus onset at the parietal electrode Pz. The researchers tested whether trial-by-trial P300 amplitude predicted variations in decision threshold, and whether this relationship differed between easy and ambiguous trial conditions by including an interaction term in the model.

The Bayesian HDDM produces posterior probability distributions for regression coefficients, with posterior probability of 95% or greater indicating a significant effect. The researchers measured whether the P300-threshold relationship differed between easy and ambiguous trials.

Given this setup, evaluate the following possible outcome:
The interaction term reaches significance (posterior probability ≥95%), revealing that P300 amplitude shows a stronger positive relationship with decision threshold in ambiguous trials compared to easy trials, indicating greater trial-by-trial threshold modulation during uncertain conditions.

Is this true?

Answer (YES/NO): NO